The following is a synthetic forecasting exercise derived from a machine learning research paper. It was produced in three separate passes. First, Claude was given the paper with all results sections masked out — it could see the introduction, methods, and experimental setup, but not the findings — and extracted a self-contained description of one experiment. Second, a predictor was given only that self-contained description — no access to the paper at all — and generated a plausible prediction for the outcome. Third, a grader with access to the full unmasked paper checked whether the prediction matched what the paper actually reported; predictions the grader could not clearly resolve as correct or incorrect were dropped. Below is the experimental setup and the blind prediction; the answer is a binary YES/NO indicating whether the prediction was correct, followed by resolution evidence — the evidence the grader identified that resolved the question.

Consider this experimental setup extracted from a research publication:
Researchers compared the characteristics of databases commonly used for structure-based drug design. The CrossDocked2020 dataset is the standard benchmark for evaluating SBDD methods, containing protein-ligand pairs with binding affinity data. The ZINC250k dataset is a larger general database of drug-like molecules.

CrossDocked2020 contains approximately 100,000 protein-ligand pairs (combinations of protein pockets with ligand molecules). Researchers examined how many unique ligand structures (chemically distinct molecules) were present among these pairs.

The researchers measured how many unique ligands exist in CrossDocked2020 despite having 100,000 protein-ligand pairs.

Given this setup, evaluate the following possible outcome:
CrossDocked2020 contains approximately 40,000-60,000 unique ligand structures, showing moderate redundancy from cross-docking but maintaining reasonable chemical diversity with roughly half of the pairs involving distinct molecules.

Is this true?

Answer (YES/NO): NO